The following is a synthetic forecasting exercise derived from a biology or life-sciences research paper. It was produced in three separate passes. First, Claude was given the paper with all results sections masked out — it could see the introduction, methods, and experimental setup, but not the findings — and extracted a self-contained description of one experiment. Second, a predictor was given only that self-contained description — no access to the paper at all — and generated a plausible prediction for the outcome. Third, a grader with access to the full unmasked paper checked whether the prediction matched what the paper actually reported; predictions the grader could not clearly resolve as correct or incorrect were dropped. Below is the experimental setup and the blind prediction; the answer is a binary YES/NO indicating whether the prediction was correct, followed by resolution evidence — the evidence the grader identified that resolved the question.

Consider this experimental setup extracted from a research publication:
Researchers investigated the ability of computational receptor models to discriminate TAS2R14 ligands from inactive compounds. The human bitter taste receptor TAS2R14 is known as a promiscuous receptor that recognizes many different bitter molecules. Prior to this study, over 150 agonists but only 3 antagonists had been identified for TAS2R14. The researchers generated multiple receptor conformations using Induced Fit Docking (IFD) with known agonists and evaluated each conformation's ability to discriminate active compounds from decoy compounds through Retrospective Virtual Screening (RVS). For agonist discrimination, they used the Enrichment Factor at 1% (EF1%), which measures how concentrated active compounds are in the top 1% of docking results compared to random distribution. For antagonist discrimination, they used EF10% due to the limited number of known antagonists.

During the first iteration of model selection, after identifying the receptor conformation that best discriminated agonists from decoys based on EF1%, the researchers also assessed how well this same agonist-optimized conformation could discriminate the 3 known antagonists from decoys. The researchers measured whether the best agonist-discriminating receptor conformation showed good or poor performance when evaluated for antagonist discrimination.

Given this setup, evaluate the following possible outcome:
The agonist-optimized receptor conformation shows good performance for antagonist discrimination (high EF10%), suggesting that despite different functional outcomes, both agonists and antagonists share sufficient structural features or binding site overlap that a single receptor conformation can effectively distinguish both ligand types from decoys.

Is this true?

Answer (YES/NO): YES